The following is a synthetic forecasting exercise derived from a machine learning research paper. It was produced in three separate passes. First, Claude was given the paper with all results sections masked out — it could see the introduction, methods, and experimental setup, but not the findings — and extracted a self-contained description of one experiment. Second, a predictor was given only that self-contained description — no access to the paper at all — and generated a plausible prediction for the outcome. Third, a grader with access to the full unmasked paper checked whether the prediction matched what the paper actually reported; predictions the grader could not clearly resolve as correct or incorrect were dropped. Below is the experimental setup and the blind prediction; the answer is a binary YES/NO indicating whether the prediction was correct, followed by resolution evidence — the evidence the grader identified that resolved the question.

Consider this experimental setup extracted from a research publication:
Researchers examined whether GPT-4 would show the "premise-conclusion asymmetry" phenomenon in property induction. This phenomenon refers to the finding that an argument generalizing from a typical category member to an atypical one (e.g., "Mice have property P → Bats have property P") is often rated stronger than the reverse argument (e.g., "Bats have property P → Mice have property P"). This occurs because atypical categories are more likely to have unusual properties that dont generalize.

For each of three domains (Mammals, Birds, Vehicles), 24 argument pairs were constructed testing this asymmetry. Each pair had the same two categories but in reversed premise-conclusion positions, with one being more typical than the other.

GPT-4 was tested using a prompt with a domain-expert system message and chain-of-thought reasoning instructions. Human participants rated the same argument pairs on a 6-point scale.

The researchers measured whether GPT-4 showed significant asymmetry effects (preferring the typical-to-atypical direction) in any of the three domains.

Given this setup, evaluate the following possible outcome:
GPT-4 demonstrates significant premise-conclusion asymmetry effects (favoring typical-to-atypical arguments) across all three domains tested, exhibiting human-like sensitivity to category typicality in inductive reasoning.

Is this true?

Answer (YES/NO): NO